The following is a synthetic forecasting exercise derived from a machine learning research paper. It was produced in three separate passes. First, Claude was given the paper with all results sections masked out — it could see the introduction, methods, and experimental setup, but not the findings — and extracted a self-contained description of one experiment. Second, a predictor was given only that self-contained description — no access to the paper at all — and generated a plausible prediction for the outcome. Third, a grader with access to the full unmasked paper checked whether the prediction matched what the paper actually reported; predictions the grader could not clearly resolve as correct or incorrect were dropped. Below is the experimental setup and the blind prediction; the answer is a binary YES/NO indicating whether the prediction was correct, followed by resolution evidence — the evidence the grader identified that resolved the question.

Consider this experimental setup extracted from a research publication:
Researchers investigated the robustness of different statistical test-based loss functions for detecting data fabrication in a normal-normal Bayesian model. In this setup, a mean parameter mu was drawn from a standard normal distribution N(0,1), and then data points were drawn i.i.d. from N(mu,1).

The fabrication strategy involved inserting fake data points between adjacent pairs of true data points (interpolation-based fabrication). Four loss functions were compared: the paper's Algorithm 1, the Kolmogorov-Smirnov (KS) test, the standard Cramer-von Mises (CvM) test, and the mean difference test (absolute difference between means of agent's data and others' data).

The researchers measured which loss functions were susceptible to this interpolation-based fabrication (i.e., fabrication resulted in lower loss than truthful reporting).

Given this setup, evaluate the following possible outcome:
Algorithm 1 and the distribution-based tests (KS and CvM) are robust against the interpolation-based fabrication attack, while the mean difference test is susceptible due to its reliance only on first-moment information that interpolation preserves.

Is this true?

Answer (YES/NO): NO